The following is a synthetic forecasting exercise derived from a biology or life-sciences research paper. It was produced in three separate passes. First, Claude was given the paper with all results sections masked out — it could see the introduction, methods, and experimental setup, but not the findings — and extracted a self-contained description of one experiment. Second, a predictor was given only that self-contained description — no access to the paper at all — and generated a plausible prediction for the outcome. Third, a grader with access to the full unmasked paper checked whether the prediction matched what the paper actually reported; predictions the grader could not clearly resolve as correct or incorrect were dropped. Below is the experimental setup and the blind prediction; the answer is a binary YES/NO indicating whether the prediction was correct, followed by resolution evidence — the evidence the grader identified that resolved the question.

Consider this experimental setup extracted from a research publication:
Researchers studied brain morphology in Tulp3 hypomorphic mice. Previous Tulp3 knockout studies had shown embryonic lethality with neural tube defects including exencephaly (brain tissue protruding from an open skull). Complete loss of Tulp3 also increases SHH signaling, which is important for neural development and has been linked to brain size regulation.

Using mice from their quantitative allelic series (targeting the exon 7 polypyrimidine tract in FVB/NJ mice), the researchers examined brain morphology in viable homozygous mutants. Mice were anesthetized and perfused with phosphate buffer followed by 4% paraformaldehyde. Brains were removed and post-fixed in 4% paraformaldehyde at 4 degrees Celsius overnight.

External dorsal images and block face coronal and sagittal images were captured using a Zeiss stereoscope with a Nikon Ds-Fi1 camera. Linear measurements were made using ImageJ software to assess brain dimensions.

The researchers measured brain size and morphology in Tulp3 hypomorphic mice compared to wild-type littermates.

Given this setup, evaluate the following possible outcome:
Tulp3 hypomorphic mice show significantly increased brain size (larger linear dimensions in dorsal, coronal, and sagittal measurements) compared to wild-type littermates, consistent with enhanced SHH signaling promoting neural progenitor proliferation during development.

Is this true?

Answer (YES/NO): NO